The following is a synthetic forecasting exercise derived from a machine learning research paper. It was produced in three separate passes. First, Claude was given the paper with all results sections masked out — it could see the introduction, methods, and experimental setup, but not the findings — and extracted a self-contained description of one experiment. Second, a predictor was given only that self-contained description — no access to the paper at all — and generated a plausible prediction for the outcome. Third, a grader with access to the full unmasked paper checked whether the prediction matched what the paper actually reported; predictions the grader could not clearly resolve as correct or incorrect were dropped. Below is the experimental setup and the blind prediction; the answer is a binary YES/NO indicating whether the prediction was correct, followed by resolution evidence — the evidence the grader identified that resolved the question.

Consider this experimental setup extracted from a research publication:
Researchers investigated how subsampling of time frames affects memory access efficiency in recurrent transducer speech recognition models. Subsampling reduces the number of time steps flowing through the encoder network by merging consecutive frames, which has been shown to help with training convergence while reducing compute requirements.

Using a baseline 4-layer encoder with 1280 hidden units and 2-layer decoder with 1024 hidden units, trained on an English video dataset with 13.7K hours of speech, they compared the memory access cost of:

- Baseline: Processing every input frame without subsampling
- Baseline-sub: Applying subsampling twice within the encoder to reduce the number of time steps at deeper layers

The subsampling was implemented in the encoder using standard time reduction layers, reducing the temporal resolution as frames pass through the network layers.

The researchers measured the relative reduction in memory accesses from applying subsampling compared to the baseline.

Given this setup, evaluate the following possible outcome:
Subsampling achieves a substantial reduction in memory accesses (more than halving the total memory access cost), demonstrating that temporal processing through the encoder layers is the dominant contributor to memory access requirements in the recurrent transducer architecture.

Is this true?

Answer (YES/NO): NO